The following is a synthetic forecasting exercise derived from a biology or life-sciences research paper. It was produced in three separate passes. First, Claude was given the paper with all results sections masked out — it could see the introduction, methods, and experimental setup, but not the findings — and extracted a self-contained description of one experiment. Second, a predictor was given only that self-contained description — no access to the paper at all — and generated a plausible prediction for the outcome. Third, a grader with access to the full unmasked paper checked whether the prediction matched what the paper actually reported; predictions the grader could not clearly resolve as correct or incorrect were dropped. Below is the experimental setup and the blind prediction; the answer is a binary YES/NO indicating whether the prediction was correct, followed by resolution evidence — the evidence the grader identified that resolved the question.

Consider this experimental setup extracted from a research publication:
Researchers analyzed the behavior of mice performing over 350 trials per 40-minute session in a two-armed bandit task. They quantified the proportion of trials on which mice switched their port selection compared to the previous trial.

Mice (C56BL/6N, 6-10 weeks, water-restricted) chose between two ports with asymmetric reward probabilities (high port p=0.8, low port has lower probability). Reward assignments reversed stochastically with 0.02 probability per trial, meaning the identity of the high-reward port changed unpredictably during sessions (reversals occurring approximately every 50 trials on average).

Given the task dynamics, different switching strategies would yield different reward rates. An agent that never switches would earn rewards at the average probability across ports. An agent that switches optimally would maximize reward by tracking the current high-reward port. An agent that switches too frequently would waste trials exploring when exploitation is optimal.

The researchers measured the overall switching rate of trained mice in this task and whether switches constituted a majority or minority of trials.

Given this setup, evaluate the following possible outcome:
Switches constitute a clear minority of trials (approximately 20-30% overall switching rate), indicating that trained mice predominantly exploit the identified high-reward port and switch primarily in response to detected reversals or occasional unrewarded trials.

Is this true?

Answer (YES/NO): NO